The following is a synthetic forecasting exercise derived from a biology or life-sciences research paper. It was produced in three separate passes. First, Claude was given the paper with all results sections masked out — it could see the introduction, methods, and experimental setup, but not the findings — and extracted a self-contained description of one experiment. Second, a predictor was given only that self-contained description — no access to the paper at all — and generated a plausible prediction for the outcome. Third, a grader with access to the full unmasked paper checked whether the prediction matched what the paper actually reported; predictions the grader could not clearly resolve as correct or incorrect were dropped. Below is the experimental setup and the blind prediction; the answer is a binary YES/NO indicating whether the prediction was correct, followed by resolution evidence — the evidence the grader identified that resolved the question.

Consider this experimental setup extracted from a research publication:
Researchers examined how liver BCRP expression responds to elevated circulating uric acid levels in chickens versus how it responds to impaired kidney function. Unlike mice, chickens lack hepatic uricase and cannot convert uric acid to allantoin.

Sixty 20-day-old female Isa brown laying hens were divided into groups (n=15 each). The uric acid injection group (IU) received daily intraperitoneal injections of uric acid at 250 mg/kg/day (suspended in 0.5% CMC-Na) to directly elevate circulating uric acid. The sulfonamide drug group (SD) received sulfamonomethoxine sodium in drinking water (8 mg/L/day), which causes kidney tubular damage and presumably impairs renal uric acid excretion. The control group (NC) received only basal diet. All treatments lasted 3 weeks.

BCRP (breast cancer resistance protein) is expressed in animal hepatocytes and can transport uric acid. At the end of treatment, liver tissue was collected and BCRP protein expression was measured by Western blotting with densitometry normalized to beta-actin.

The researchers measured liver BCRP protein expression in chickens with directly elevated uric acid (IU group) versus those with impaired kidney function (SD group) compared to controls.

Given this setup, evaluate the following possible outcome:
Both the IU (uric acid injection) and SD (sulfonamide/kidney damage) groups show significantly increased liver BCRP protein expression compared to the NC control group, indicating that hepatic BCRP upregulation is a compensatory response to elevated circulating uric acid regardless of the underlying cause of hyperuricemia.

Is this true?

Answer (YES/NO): NO